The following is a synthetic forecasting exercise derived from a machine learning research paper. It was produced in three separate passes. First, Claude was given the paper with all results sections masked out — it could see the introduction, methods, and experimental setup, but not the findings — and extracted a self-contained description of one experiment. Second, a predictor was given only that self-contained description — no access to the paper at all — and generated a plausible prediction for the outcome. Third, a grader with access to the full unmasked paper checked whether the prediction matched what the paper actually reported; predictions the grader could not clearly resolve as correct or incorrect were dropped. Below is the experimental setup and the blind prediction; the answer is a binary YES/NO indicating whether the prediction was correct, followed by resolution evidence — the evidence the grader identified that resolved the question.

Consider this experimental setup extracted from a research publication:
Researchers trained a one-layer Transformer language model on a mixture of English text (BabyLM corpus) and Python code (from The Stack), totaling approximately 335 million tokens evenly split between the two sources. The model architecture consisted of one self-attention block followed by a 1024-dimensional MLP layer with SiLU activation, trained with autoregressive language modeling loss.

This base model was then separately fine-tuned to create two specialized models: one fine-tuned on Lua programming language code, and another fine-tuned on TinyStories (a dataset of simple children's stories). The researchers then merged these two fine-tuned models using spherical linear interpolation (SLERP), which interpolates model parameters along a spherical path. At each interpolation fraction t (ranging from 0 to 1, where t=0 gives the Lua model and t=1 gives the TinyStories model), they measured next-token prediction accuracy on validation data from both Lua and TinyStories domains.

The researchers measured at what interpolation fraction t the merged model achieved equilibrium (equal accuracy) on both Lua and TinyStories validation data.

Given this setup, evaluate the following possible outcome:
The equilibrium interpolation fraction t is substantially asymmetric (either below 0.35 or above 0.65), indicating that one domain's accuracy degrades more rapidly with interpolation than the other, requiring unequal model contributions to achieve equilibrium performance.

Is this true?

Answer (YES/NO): NO